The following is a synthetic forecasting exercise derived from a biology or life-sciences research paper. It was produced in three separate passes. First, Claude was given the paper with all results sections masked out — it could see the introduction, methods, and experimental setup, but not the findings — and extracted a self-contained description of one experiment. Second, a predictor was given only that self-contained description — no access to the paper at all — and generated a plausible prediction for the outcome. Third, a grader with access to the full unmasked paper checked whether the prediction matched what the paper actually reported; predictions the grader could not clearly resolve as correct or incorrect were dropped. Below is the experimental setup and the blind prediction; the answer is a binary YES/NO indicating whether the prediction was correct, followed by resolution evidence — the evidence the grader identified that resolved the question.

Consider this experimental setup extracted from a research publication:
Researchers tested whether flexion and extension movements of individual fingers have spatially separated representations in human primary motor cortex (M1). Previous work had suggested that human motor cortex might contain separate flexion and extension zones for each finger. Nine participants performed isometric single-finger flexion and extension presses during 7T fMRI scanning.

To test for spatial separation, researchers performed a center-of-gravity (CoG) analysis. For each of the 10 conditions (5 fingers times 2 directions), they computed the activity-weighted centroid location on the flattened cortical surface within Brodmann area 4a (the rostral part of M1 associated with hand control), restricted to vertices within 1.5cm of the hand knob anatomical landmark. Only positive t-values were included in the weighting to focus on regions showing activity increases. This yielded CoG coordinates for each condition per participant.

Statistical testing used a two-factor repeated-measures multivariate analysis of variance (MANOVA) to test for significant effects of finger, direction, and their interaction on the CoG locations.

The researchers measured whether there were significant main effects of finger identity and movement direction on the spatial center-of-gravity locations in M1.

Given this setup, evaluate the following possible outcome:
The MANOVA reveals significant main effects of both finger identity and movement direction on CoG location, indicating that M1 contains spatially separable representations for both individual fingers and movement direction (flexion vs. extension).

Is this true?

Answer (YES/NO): NO